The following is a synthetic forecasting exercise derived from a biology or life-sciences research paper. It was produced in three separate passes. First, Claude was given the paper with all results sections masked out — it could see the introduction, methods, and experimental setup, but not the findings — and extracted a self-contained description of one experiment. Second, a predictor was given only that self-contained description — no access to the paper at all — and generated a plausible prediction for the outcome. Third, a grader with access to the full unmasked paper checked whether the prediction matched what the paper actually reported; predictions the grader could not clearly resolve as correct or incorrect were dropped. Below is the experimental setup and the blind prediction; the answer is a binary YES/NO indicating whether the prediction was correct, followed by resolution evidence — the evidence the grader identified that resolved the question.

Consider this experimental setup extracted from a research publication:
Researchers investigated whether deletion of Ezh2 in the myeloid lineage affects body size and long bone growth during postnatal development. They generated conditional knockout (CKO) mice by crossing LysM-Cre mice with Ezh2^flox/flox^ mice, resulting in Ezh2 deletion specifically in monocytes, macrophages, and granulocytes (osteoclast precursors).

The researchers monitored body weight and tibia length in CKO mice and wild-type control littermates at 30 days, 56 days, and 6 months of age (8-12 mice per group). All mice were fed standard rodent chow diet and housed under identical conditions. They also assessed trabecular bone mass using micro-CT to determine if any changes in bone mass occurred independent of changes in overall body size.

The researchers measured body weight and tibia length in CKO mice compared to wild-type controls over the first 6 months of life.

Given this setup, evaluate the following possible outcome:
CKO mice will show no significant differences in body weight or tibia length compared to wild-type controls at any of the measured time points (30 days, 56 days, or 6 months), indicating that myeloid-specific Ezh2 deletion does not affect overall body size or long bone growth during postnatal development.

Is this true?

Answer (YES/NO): YES